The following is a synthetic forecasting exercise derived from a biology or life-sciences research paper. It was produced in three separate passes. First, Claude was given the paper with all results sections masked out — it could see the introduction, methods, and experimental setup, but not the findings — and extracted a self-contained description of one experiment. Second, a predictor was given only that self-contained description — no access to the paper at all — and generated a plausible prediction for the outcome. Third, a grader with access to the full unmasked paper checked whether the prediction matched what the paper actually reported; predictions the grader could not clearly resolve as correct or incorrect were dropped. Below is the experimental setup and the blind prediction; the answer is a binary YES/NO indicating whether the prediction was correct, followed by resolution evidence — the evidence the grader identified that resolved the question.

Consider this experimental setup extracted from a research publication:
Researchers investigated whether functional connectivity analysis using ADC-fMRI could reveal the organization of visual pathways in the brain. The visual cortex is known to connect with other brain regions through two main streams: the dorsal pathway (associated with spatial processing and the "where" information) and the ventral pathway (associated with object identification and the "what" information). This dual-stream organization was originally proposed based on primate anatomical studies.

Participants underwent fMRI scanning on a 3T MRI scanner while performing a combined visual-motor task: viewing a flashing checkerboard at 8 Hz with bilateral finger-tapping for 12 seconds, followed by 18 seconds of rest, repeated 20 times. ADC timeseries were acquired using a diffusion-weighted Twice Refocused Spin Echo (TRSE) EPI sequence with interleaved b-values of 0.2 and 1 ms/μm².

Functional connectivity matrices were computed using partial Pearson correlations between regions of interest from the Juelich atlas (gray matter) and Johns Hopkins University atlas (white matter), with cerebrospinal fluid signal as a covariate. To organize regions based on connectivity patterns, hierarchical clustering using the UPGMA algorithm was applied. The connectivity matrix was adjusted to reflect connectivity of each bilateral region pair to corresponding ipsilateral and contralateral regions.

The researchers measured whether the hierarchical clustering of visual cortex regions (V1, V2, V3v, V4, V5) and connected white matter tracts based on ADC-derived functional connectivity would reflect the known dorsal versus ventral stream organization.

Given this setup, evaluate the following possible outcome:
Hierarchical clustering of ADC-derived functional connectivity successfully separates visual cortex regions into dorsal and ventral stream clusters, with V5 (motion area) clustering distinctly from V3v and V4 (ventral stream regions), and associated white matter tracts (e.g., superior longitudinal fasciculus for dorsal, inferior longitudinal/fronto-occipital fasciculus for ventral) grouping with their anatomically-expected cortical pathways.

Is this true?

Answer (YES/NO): NO